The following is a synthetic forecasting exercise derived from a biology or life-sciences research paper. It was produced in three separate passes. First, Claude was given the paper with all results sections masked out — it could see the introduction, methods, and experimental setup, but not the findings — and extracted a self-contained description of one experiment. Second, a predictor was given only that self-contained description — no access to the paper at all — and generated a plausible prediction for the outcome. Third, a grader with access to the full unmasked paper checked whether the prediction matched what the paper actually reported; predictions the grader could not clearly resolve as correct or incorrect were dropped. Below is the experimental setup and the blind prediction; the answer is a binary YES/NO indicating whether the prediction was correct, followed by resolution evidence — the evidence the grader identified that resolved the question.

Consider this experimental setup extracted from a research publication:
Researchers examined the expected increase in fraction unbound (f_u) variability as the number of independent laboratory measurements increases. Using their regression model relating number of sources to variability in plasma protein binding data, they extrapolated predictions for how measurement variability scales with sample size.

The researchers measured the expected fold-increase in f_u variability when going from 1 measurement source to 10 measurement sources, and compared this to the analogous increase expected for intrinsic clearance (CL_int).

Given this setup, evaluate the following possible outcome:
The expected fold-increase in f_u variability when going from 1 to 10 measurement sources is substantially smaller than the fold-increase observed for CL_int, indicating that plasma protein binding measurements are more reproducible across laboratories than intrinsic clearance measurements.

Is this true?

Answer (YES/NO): YES